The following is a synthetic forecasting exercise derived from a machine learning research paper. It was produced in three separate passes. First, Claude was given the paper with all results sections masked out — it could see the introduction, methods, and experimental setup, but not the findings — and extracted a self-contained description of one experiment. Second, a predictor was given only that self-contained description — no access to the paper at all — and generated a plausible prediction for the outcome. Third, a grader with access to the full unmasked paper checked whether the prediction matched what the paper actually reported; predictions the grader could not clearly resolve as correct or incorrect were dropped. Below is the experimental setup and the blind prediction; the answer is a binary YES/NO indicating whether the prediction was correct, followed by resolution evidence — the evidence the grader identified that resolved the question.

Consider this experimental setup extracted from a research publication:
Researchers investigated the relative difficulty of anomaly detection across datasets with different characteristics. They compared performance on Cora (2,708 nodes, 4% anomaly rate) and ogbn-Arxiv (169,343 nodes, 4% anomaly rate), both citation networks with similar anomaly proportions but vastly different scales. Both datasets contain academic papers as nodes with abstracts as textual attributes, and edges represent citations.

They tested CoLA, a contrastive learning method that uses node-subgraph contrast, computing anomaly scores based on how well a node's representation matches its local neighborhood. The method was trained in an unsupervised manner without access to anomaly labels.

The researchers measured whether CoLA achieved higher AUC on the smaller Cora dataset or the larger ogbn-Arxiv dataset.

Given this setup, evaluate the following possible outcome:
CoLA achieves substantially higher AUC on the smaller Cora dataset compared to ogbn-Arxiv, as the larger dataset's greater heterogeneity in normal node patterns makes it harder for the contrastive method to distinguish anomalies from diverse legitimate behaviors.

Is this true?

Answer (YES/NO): NO